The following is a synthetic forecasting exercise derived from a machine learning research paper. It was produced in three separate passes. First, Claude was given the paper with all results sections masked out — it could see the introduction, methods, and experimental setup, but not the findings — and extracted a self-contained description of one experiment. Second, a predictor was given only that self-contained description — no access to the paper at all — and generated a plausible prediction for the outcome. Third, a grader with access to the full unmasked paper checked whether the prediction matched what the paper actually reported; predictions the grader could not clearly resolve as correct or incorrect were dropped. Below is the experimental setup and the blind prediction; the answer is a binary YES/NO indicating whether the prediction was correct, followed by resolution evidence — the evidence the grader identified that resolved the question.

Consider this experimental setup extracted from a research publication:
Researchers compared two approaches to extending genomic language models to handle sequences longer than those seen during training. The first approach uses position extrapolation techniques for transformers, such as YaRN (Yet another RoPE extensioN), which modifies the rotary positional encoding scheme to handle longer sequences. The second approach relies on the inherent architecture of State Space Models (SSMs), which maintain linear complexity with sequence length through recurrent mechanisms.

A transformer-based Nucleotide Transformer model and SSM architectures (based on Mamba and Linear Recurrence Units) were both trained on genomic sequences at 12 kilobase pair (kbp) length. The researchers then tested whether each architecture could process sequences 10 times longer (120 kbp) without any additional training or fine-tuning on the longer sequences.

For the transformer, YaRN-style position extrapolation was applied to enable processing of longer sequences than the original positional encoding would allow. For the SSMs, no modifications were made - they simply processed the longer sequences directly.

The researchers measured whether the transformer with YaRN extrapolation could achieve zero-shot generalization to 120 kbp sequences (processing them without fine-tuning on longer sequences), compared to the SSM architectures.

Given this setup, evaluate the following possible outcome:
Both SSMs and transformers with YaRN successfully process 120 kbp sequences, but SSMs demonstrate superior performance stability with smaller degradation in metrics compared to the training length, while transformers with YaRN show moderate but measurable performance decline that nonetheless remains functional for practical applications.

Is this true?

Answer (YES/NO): NO